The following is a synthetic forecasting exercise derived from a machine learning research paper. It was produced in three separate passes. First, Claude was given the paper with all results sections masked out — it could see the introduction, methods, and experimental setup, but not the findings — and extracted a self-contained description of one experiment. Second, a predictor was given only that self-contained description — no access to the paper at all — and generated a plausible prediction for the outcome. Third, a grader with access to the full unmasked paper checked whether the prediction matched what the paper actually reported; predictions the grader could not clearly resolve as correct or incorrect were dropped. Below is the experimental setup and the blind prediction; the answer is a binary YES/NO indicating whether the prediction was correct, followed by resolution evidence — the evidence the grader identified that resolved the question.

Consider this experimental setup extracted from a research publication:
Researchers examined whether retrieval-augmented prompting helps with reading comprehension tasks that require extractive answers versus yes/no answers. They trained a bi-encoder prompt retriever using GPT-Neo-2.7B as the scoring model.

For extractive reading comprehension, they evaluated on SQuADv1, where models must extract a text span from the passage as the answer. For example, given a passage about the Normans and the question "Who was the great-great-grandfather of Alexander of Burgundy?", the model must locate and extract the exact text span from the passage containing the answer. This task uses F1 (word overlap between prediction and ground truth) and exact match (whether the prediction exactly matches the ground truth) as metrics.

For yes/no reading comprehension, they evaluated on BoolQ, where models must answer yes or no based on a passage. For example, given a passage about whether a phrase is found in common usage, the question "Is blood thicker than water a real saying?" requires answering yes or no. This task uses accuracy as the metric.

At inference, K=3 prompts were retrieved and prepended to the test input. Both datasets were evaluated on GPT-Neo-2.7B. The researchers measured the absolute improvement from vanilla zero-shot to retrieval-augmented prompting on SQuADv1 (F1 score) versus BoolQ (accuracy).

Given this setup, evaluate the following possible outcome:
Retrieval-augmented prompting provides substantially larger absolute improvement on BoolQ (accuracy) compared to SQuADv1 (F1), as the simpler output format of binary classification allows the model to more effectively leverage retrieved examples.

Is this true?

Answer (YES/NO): NO